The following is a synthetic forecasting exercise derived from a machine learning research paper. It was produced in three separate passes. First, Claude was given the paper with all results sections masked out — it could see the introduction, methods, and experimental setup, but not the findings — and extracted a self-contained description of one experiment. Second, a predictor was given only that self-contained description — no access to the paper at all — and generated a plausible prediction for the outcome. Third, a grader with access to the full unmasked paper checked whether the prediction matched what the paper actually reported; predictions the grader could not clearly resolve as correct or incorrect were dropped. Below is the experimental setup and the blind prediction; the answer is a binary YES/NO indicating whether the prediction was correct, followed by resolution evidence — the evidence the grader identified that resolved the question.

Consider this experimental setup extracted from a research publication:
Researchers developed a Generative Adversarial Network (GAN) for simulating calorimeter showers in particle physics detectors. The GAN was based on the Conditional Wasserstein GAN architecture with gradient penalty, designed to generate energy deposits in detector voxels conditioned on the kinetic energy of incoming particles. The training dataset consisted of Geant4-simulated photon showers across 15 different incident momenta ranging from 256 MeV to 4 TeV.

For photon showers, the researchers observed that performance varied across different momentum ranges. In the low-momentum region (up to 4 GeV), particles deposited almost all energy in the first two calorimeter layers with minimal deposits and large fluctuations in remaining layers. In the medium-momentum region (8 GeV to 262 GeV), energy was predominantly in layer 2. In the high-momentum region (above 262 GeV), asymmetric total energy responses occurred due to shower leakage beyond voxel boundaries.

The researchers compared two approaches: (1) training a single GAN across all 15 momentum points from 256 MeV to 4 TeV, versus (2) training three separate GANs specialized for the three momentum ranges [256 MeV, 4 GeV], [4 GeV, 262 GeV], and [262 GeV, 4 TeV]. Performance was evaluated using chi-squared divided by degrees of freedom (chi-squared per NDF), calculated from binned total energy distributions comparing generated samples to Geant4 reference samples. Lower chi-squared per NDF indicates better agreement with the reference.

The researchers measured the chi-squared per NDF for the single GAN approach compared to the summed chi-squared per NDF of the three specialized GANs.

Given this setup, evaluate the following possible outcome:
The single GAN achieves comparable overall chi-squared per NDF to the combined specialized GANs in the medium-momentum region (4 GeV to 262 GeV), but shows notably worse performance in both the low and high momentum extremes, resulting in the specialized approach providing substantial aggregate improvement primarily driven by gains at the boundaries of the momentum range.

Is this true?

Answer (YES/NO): NO